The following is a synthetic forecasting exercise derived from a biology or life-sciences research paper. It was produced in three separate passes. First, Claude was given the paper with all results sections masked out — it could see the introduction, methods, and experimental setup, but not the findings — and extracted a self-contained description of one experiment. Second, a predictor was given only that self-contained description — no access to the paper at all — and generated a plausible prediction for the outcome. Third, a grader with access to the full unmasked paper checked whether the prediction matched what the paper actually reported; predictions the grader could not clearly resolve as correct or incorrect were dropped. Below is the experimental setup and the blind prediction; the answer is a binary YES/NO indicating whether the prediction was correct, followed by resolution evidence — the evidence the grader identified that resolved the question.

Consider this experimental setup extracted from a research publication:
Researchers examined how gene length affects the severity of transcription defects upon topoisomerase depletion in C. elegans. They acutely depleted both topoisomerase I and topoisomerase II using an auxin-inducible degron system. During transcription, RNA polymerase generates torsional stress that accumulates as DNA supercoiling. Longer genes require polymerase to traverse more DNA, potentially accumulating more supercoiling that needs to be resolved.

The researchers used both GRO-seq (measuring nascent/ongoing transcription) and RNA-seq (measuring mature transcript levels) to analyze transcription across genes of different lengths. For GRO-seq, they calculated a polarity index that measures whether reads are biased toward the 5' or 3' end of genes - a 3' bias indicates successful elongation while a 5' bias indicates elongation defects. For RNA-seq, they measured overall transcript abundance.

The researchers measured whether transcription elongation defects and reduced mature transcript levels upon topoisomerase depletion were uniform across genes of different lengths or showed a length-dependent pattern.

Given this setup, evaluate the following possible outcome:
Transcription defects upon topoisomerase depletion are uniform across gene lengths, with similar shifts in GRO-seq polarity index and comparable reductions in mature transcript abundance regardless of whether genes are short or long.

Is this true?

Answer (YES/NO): NO